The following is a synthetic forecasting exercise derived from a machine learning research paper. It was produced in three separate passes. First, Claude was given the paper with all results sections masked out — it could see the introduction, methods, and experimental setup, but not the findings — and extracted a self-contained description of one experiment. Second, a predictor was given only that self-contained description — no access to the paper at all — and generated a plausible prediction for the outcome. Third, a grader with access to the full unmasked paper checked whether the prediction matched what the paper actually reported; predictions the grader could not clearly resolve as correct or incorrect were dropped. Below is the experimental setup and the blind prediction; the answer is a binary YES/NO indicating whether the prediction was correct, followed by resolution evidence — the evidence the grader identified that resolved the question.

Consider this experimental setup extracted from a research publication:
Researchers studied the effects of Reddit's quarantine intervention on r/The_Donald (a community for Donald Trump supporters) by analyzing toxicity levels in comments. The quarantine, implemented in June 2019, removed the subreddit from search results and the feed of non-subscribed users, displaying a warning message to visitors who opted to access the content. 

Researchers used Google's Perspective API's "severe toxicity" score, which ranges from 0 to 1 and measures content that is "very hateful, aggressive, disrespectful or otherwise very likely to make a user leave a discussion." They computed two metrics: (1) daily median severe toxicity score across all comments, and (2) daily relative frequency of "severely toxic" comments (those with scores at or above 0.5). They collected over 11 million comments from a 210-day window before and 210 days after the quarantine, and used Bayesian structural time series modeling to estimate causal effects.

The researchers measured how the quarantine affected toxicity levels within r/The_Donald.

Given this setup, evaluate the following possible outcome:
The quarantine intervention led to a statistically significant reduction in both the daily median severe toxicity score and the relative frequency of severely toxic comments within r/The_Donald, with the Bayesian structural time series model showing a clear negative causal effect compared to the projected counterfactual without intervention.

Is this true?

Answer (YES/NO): YES